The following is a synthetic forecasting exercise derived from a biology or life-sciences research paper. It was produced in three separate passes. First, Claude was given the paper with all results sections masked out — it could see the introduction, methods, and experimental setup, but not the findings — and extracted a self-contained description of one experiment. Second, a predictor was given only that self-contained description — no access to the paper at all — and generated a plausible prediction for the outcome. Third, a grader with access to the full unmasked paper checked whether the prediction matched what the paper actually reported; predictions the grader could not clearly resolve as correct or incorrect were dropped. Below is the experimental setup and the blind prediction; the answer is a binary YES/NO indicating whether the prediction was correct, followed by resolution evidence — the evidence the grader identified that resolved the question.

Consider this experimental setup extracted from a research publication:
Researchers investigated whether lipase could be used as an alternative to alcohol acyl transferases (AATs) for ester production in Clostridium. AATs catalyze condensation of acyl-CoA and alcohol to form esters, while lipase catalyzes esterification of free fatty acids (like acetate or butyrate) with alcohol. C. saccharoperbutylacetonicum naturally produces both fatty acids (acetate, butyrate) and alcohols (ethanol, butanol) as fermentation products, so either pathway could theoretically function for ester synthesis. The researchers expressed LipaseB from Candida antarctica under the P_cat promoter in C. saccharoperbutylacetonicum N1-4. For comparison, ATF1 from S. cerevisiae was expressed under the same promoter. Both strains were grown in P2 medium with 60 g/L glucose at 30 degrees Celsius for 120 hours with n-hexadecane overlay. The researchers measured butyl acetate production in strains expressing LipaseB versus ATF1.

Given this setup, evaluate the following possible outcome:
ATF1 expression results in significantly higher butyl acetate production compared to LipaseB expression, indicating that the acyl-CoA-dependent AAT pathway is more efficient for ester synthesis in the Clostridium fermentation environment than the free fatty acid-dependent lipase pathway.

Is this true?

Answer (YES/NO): YES